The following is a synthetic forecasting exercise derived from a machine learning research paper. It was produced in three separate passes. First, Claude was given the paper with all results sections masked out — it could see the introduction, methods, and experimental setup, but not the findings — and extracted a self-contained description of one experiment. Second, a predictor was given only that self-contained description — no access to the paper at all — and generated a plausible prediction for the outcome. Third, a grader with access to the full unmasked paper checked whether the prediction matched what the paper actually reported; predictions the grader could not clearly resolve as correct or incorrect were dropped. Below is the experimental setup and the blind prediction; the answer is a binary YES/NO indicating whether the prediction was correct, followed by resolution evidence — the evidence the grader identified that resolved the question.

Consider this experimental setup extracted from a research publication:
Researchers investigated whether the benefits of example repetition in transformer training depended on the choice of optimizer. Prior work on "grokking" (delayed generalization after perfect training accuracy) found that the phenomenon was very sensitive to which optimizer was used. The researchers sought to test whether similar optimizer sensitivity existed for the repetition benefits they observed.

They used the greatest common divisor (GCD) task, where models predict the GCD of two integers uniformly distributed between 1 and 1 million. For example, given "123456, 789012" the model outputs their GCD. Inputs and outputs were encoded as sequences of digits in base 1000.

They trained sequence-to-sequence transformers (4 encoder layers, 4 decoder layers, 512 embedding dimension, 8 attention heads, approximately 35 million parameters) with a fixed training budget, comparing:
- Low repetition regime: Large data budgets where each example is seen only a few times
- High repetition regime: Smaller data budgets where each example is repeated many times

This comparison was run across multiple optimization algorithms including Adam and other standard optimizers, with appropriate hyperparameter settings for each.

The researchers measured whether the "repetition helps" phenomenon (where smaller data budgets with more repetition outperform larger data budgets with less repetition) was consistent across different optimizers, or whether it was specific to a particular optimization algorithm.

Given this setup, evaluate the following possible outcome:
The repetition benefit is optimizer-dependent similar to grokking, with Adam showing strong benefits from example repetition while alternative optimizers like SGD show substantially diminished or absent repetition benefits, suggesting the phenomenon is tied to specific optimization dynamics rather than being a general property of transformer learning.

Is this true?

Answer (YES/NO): NO